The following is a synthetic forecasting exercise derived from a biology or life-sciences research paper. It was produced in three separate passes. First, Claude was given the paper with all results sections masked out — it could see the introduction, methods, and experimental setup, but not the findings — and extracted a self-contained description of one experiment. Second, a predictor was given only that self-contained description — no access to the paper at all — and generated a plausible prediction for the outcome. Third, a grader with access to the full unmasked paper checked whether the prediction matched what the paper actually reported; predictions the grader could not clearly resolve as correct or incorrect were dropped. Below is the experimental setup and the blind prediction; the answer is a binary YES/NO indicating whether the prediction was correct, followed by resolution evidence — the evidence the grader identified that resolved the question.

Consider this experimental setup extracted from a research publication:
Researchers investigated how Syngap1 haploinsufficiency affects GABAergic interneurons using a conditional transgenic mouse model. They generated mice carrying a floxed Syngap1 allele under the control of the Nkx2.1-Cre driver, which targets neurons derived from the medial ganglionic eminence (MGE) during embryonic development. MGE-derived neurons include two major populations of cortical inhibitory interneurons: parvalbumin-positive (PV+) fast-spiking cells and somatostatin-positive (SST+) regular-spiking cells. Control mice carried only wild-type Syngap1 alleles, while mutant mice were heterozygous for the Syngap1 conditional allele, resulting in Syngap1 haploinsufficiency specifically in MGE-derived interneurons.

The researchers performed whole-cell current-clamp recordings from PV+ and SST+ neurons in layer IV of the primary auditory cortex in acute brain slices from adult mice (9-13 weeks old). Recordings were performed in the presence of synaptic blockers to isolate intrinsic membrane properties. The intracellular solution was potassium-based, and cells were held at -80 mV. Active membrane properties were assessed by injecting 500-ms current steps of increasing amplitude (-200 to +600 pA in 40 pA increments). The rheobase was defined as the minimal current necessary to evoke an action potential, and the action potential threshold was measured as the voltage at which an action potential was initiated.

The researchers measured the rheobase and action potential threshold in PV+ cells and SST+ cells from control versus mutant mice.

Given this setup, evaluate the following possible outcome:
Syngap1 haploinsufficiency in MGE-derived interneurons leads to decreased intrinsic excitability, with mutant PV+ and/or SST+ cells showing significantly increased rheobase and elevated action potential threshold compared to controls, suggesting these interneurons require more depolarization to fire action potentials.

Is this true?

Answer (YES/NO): YES